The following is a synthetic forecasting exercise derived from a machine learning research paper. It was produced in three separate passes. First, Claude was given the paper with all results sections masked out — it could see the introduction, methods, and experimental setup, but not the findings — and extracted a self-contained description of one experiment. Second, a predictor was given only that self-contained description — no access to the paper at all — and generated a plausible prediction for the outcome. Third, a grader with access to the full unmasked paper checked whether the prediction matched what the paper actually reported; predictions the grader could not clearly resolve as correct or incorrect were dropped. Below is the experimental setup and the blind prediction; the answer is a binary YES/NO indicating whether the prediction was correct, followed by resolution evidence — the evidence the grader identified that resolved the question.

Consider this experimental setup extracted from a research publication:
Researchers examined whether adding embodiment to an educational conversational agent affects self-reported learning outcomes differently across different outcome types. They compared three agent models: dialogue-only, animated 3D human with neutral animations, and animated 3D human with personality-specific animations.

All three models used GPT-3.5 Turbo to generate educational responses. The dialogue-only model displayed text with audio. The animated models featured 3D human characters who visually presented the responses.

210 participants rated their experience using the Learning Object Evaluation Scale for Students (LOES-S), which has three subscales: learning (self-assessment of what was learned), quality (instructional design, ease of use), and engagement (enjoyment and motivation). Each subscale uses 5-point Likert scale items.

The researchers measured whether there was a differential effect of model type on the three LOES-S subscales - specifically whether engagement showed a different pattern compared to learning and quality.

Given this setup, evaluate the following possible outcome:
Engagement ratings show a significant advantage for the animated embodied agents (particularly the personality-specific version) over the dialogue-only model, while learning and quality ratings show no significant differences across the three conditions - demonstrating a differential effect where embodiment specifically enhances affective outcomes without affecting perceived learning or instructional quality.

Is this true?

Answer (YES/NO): NO